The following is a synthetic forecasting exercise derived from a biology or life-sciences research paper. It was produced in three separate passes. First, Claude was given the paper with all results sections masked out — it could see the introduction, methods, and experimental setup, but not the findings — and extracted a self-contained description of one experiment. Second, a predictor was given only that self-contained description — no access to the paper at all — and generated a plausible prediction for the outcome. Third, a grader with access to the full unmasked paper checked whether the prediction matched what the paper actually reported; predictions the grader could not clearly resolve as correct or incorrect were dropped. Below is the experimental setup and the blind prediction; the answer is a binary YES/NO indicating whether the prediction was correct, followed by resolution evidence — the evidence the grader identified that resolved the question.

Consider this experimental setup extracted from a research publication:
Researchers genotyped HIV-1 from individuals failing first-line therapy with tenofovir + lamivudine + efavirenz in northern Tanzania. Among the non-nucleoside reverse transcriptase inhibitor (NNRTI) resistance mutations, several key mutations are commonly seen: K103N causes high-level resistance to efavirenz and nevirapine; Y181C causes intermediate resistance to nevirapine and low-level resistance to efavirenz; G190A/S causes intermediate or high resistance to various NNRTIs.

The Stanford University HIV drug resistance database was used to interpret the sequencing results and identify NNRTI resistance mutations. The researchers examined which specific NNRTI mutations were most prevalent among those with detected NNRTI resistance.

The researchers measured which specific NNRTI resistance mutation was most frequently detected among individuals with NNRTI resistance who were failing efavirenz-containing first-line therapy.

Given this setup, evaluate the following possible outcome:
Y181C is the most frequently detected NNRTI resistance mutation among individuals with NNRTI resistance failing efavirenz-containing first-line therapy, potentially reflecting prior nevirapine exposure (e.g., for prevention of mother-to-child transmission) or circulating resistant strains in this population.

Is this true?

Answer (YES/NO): NO